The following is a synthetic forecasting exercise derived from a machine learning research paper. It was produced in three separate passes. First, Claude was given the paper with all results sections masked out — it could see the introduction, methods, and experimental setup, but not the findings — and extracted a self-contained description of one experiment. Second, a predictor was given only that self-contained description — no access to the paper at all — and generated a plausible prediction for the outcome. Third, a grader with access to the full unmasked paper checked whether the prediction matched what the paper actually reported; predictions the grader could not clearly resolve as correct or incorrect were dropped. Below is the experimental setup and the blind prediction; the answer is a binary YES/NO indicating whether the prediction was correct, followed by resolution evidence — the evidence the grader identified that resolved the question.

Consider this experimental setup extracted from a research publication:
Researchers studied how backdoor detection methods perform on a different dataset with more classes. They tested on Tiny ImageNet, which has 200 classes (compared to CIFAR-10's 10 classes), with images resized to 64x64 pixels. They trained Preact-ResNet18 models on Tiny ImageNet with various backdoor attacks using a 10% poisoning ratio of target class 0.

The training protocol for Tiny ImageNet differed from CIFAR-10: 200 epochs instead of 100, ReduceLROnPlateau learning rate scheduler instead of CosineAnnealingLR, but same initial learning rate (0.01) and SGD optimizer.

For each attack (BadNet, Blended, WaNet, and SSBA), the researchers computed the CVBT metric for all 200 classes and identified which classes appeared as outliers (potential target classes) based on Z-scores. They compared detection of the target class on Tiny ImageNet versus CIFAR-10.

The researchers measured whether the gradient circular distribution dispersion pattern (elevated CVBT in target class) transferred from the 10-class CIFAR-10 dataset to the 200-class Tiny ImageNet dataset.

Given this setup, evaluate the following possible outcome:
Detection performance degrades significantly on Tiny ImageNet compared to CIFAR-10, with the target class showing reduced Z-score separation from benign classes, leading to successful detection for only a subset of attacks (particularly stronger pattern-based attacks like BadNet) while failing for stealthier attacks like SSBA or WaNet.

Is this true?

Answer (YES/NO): NO